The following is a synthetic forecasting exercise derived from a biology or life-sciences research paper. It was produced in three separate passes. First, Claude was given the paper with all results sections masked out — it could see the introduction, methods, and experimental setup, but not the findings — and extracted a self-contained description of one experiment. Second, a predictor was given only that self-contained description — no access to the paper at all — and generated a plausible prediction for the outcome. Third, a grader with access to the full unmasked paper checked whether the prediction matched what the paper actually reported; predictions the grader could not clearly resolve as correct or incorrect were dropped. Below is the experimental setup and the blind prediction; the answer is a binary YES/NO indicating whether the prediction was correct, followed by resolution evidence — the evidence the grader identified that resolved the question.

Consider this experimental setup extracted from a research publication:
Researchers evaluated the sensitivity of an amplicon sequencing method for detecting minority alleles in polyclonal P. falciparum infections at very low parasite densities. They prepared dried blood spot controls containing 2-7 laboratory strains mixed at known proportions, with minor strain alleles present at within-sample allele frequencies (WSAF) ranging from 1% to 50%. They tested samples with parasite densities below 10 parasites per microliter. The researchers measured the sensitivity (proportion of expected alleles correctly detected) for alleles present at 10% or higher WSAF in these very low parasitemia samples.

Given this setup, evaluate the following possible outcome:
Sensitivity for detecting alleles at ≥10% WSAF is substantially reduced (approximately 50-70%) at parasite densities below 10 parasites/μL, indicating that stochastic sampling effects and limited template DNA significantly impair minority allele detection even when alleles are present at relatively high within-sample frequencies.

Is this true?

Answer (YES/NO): NO